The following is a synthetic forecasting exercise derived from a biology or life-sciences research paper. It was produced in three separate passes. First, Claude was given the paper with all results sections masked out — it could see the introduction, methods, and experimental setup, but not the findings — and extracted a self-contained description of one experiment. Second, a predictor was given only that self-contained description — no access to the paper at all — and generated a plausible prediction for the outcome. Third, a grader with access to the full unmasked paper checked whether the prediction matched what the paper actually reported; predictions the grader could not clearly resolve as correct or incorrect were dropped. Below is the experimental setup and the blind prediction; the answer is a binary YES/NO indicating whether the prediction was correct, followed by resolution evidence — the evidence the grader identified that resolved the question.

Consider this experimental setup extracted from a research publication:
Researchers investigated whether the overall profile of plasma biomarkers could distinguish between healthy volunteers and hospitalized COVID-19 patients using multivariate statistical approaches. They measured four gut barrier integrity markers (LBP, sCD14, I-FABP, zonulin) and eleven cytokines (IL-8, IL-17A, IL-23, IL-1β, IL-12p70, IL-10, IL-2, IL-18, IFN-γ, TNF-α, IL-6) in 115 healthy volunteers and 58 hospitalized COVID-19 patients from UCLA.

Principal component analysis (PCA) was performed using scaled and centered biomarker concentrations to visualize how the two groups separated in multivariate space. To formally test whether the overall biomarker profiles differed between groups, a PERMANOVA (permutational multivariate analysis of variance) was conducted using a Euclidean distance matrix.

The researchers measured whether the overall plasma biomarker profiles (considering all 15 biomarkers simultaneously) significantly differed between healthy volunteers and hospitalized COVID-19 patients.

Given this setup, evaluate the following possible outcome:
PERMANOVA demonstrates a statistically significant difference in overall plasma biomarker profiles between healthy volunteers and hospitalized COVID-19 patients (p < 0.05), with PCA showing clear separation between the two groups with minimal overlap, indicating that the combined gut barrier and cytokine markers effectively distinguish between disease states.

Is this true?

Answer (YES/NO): NO